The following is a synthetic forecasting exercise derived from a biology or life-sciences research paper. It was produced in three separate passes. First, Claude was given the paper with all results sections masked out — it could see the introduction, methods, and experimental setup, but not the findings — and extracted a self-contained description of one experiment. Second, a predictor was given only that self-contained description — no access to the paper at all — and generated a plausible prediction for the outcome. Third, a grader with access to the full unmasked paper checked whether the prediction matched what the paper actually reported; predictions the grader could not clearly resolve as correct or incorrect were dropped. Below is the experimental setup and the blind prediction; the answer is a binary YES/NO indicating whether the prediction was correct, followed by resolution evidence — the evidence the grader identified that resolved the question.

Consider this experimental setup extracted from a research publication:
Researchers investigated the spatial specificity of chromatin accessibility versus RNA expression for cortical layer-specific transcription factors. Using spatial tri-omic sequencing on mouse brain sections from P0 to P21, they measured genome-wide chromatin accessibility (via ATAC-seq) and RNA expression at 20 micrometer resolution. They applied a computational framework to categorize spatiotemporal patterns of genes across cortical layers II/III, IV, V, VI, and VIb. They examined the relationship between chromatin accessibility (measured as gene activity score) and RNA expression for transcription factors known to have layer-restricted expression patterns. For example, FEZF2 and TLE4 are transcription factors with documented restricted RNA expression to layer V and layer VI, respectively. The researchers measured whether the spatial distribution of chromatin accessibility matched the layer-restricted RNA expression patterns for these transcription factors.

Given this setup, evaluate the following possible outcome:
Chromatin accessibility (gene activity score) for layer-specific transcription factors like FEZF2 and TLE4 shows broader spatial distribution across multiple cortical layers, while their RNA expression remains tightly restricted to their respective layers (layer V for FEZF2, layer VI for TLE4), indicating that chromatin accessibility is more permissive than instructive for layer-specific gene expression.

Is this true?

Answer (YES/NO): YES